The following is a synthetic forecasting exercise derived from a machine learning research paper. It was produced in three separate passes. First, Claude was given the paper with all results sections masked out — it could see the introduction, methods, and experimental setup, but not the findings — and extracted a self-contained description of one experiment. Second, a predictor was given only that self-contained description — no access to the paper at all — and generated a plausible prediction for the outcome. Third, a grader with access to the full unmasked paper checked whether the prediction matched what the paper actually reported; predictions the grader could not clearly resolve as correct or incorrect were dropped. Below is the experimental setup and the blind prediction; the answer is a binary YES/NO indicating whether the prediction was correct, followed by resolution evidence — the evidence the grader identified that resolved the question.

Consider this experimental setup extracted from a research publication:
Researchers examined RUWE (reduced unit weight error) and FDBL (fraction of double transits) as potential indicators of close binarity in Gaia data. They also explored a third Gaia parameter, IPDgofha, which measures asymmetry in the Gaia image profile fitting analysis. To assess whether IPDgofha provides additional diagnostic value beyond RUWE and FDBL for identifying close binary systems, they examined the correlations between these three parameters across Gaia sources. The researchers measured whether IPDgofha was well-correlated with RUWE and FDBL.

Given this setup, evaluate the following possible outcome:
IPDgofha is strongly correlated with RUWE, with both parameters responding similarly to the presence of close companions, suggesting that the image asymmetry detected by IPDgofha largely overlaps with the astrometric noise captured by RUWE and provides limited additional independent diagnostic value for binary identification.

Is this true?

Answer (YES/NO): NO